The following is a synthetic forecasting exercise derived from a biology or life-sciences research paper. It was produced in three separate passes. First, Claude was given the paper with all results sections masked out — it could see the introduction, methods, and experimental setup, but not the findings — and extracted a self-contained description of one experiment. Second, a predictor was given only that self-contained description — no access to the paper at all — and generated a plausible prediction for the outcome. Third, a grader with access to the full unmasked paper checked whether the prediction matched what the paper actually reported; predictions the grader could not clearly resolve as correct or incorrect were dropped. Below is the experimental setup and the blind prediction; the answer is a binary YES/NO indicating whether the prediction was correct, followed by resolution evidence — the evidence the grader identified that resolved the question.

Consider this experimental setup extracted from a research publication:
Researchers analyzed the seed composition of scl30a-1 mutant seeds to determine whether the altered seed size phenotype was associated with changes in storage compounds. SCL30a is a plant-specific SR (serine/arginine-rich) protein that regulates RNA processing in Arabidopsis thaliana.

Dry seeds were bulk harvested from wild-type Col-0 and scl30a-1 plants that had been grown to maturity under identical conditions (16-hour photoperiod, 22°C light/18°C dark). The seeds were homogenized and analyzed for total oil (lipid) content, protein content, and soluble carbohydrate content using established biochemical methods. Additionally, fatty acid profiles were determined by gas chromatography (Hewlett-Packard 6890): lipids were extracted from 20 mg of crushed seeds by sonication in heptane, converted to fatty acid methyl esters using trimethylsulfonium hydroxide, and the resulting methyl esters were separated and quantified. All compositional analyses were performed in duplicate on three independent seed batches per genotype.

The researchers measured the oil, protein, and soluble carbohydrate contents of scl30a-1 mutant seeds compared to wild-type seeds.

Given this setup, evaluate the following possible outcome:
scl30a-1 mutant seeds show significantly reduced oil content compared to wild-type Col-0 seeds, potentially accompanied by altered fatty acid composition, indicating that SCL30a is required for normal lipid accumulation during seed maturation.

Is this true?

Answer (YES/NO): NO